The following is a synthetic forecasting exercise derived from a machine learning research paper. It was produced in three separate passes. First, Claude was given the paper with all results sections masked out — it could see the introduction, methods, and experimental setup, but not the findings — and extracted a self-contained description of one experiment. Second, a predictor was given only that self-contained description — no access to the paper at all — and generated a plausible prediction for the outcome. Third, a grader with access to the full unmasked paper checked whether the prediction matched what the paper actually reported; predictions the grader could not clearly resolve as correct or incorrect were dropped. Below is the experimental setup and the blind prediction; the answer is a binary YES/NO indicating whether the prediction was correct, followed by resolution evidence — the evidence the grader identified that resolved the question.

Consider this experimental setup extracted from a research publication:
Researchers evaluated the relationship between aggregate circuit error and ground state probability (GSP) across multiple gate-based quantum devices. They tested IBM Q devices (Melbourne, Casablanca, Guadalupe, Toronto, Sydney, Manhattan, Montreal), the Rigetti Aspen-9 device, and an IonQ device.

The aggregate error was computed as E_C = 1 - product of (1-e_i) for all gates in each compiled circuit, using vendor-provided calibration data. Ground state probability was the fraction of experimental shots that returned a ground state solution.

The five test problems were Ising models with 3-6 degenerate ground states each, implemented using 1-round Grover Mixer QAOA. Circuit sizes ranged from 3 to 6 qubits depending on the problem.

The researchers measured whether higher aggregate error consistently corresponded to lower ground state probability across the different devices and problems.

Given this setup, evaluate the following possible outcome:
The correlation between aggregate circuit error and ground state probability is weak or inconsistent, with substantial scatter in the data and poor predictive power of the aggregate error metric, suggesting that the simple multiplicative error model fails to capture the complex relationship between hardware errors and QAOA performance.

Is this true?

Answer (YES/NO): YES